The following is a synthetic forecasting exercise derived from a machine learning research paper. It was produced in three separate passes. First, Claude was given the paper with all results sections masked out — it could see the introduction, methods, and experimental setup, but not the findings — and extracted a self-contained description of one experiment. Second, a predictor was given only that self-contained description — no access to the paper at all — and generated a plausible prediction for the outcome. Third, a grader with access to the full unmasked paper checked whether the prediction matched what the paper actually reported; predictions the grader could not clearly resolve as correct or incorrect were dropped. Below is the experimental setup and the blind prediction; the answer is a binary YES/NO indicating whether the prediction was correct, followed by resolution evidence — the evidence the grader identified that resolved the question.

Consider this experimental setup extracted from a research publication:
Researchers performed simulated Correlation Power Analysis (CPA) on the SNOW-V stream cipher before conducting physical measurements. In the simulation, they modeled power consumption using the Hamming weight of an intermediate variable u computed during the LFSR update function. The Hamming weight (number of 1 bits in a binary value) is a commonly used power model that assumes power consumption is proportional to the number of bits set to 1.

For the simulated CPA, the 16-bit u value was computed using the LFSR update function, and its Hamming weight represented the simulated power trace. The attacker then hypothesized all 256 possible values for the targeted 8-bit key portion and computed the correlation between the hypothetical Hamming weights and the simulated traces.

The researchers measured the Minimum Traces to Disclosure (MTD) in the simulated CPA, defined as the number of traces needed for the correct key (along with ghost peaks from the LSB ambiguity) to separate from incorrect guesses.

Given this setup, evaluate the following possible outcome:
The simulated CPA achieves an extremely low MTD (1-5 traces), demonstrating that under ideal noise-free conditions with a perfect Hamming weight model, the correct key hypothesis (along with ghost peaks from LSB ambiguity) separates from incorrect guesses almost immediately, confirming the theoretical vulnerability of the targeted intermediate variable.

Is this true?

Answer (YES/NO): NO